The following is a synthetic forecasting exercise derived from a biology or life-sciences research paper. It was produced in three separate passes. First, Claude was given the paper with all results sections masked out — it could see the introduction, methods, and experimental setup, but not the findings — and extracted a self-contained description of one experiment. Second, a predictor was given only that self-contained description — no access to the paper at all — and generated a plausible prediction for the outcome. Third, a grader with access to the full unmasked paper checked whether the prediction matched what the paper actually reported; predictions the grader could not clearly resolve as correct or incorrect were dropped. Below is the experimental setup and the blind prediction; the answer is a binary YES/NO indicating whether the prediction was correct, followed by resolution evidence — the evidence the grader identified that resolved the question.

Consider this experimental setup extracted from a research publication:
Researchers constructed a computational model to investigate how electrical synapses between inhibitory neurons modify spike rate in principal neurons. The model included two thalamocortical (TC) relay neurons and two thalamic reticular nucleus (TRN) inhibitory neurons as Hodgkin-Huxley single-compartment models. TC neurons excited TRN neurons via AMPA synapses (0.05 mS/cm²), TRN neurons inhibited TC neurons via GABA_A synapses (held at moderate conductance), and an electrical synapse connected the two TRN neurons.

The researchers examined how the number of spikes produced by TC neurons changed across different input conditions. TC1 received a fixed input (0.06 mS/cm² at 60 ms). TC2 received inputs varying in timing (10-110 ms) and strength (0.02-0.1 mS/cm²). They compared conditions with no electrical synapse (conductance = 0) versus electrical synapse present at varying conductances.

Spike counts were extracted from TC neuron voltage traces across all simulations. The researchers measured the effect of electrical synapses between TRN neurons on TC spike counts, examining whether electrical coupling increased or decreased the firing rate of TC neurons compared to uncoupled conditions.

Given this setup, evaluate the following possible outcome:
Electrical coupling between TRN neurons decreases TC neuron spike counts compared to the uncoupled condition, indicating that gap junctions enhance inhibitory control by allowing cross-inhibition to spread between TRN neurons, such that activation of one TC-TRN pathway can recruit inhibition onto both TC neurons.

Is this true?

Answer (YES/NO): YES